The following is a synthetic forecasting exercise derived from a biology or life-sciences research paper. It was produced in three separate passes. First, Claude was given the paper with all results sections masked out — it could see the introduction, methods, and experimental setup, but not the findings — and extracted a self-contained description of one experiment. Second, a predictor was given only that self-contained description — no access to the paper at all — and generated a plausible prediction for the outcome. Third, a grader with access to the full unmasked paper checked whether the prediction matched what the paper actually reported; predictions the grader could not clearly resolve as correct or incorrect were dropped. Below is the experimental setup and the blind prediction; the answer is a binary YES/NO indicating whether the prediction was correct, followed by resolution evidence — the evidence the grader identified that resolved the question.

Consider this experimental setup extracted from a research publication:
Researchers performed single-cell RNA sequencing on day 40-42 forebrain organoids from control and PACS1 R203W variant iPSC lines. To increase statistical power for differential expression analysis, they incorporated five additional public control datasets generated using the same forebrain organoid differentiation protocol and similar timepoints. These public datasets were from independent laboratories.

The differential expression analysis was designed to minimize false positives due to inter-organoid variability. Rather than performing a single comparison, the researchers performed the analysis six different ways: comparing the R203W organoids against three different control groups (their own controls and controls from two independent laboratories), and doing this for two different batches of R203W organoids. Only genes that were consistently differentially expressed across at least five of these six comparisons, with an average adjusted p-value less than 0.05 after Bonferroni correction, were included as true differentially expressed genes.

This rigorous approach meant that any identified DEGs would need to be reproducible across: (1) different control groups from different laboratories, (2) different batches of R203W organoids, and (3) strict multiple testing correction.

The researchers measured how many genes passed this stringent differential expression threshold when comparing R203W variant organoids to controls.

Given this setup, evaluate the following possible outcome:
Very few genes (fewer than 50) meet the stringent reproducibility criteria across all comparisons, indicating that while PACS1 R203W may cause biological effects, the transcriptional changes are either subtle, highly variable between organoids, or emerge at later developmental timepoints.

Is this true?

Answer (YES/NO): NO